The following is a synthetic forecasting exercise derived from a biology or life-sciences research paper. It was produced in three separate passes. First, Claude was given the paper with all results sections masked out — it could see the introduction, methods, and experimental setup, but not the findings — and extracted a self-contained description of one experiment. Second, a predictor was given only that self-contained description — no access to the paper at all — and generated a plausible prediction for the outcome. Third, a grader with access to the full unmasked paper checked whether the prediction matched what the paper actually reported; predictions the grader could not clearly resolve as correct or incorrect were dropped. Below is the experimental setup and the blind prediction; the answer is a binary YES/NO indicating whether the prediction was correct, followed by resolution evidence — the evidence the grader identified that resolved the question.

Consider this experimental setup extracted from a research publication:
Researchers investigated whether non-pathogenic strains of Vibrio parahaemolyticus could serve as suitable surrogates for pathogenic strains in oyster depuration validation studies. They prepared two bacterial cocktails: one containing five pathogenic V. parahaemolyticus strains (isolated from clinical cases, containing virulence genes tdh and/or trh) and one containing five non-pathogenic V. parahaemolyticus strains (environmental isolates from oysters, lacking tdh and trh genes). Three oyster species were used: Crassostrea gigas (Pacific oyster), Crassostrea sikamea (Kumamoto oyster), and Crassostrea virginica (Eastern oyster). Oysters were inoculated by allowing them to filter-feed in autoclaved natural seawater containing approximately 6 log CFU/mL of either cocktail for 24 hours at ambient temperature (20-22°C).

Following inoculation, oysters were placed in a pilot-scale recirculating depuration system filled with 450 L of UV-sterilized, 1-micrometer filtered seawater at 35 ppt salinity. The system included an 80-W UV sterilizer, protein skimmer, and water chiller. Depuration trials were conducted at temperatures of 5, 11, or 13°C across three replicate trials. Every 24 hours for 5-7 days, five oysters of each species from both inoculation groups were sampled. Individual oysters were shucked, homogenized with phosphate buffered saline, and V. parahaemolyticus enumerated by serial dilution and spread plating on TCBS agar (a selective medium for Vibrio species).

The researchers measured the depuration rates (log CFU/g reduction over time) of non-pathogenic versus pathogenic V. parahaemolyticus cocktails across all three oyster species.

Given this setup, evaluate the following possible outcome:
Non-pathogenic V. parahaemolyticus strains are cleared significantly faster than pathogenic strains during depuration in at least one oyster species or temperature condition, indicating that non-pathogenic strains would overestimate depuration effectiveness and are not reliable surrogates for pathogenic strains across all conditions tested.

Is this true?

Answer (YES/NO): NO